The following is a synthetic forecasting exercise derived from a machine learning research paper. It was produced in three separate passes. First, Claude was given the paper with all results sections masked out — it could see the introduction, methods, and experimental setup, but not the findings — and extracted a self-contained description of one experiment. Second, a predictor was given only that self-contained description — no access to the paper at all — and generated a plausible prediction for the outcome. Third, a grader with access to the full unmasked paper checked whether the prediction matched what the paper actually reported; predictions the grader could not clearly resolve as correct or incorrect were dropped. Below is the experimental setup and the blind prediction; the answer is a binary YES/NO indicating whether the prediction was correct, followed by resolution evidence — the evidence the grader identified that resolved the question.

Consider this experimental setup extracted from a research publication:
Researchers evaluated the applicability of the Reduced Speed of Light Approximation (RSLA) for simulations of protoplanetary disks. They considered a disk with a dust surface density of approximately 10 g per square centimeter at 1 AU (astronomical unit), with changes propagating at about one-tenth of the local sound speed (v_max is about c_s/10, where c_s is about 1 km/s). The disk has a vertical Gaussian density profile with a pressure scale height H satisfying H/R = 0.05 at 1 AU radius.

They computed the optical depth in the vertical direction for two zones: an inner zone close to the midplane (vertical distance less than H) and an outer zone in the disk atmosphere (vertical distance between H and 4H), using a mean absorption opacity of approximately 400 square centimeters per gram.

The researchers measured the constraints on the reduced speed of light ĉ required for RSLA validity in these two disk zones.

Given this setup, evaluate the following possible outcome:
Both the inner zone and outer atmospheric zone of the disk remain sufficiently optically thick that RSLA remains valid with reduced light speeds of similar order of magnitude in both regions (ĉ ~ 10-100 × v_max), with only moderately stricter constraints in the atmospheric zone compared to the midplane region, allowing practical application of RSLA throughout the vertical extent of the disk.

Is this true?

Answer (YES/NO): NO